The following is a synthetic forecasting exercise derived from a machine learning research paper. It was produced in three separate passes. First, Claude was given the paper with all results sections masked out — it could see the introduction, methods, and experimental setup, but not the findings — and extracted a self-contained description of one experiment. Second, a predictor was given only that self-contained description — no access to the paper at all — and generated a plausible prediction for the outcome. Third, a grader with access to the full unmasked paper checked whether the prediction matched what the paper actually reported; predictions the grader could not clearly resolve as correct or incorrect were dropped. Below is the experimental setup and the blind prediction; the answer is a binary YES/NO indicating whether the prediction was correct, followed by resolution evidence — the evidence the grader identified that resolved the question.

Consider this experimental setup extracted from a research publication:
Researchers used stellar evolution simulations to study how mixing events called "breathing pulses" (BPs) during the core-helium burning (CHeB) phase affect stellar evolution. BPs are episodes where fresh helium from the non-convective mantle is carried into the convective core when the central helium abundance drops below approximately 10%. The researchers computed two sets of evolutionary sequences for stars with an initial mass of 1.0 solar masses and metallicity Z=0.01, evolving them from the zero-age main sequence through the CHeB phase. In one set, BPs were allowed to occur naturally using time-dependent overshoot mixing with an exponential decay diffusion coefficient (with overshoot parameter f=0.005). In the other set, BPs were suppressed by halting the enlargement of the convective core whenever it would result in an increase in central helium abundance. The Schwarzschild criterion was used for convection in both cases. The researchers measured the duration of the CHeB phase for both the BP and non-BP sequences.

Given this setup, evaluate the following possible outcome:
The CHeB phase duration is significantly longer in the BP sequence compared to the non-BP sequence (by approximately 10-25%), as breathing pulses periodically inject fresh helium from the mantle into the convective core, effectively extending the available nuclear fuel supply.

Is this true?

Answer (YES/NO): YES